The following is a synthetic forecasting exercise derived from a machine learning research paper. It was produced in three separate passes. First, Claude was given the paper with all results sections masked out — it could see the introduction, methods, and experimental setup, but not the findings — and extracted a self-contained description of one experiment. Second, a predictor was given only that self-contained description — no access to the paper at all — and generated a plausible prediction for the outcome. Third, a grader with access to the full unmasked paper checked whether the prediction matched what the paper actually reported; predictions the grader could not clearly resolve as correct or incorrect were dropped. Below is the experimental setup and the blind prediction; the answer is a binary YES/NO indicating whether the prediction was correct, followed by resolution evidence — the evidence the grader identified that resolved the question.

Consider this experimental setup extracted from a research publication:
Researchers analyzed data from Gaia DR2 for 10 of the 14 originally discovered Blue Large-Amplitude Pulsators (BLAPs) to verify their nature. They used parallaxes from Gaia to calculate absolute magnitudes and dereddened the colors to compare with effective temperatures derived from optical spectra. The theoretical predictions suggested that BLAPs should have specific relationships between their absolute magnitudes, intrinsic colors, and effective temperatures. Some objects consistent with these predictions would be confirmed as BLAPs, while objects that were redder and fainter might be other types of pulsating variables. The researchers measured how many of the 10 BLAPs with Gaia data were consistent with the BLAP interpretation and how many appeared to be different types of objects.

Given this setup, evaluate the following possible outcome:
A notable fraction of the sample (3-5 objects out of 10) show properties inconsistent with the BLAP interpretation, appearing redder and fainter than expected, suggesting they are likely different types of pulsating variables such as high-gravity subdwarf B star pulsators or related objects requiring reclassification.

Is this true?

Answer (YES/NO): YES